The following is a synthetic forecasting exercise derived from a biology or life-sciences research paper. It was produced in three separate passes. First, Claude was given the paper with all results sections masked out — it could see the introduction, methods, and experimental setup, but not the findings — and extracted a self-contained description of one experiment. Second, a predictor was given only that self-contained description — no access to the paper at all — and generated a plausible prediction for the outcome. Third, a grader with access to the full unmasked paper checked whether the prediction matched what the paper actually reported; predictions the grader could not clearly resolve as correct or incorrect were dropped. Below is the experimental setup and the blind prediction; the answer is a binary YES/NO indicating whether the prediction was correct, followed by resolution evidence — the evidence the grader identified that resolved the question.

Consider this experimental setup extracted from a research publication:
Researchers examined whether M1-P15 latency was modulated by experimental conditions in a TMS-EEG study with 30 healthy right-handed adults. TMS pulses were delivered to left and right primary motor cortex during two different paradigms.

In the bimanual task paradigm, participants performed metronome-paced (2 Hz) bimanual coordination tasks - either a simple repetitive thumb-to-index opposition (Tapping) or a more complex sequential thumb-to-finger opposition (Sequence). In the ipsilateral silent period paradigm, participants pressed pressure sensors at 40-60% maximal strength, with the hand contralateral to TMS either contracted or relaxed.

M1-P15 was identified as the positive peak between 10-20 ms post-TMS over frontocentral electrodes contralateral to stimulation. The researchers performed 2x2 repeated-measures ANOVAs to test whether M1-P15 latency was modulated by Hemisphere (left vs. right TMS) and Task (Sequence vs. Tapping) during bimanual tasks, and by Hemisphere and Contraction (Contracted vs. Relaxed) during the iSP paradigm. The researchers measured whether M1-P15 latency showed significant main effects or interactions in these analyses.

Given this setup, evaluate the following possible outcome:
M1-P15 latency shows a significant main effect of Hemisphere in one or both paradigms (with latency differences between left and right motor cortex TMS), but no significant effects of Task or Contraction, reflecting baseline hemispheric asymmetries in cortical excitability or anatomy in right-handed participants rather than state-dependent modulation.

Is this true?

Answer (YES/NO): NO